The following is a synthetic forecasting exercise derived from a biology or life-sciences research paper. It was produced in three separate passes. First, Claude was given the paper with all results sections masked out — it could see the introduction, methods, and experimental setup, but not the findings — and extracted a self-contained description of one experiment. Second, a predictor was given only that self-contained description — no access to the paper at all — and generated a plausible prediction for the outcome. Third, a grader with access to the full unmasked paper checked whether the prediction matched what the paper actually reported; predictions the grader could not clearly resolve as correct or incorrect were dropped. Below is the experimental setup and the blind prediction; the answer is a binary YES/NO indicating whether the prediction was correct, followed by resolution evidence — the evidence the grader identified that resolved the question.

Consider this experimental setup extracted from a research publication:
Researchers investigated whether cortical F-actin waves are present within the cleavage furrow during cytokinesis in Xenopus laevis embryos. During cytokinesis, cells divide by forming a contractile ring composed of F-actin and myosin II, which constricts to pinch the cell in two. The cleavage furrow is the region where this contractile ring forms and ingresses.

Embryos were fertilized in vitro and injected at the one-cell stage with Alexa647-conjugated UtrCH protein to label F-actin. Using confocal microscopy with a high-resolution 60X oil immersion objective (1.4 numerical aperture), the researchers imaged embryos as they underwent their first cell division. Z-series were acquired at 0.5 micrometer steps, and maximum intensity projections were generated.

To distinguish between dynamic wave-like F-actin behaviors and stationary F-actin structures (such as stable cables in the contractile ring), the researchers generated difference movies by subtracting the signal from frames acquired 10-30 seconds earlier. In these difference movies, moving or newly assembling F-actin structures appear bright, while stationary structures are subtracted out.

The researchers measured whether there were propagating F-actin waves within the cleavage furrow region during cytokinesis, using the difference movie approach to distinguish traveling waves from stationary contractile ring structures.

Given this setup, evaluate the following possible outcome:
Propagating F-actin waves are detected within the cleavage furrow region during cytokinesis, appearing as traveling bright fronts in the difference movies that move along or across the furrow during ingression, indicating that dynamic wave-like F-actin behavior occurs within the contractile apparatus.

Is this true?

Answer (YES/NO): YES